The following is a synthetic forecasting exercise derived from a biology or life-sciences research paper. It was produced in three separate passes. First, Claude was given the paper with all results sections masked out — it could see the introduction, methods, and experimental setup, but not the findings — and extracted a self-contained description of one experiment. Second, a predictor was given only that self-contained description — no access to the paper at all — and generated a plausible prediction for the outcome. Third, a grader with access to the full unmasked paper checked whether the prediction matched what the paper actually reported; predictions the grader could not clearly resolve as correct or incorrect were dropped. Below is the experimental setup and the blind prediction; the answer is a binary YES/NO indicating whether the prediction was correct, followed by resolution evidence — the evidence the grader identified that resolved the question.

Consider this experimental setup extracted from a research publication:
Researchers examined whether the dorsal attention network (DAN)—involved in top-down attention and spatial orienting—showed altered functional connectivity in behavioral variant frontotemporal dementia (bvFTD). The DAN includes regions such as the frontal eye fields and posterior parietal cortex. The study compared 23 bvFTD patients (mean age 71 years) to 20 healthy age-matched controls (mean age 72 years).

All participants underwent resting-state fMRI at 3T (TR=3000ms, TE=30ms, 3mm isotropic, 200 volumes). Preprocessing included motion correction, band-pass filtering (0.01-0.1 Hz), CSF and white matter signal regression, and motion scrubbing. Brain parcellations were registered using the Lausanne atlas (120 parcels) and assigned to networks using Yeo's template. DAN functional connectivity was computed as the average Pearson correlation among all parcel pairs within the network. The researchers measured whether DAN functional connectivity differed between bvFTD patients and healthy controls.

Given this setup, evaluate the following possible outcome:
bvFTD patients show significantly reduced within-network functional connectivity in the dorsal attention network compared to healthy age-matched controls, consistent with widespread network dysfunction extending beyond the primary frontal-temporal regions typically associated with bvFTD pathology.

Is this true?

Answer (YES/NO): NO